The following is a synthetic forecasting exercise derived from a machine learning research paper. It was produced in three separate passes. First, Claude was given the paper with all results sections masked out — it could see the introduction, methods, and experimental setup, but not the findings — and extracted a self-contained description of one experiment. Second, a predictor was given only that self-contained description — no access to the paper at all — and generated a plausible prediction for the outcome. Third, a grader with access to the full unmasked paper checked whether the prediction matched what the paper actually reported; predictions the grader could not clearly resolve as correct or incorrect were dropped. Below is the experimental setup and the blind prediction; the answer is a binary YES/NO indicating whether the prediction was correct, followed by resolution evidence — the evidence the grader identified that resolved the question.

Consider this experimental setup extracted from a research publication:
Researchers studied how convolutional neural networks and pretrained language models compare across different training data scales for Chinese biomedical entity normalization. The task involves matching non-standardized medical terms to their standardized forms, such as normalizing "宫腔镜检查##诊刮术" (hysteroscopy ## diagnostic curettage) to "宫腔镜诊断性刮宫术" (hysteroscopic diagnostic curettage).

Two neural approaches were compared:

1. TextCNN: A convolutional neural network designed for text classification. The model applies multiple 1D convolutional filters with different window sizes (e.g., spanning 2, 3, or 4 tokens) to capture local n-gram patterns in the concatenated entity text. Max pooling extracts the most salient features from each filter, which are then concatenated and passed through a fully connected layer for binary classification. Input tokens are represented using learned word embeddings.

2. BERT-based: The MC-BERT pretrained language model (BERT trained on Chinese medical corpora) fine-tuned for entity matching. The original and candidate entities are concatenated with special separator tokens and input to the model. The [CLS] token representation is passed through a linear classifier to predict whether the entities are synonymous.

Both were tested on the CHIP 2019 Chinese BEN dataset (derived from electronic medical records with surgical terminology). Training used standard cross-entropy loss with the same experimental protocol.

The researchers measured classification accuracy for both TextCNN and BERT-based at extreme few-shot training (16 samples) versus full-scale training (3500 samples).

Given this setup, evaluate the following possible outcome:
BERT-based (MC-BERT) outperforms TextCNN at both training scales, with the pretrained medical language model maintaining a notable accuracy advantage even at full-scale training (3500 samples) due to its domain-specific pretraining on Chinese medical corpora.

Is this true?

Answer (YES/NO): NO